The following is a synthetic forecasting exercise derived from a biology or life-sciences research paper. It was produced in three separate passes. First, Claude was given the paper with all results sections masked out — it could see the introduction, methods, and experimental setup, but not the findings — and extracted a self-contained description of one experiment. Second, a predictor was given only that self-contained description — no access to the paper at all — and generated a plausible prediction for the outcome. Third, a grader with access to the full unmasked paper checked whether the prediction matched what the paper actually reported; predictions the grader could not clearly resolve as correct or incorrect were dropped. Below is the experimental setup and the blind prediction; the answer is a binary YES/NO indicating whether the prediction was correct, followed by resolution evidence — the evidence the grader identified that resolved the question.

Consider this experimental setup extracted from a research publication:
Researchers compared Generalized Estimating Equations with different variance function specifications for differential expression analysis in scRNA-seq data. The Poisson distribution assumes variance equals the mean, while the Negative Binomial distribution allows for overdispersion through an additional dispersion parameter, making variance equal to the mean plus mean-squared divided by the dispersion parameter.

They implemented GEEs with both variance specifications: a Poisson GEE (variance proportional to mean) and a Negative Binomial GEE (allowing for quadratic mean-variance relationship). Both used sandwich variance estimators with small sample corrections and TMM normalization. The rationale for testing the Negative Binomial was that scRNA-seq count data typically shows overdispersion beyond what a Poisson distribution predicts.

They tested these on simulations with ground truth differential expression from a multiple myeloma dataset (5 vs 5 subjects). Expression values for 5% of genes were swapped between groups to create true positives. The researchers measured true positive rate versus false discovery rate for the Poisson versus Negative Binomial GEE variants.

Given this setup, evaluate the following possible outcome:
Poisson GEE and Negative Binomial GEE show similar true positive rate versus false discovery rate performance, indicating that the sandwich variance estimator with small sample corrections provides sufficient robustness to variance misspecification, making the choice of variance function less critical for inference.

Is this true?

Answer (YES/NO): YES